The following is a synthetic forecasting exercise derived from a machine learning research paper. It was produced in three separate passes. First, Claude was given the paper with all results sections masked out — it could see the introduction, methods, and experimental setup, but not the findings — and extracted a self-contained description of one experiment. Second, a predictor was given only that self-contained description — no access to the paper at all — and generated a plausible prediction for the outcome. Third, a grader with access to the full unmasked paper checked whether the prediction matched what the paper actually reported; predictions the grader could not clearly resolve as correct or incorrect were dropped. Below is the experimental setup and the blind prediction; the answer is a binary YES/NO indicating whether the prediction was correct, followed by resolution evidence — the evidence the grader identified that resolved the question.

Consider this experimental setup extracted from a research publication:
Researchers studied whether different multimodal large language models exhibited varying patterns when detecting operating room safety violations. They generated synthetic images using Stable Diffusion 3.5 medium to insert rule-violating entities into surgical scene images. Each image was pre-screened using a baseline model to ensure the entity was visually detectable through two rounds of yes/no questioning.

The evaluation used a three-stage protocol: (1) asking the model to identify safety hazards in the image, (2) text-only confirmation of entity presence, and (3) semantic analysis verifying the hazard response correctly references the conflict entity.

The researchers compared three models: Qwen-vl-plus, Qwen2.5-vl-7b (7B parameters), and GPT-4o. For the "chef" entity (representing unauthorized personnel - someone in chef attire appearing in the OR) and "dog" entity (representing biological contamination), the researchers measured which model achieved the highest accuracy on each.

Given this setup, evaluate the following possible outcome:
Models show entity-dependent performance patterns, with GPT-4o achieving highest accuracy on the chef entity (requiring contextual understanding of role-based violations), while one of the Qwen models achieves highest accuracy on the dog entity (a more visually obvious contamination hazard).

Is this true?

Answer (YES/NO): NO